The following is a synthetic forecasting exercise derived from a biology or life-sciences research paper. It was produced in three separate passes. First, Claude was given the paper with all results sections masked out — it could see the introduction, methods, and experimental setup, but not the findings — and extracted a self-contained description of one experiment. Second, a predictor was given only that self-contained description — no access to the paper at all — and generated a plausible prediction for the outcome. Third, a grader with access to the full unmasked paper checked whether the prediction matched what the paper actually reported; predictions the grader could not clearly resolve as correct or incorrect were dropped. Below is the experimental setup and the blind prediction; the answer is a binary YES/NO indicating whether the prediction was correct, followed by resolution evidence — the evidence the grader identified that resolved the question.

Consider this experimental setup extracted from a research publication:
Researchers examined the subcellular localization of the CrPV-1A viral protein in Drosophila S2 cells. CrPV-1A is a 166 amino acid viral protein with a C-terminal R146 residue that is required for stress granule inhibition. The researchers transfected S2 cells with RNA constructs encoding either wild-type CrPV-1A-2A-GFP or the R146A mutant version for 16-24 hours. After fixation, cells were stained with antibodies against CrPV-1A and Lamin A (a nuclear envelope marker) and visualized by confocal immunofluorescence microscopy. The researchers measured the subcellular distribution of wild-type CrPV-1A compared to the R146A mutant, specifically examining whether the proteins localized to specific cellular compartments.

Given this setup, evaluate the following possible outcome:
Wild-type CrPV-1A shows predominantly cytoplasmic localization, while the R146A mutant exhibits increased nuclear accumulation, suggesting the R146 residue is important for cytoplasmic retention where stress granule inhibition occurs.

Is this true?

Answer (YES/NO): NO